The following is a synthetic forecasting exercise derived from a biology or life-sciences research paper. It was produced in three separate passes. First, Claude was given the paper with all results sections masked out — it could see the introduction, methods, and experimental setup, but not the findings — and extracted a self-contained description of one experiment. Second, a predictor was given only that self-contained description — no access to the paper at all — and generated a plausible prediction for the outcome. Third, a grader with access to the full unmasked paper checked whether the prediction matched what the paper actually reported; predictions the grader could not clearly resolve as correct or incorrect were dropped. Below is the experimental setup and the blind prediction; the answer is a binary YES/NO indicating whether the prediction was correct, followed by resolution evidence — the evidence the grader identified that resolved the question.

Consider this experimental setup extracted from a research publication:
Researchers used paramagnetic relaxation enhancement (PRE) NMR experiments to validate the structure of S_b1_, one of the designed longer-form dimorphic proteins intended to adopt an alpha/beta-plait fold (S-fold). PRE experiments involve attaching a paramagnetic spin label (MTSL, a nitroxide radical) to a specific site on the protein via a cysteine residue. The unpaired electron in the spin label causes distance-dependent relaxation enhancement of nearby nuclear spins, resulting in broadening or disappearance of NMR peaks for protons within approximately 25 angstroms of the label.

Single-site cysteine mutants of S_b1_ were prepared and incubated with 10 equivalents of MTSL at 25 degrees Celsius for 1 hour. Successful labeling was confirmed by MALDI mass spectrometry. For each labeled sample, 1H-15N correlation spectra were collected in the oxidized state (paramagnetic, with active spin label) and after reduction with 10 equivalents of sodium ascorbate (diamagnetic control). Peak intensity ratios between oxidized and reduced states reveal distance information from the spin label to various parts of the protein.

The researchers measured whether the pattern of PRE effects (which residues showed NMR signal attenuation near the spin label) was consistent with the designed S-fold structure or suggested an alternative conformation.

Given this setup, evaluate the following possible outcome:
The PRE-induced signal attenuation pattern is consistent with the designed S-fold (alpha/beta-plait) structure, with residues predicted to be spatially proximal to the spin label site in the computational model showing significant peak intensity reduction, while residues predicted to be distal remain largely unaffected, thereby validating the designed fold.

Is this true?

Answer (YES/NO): NO